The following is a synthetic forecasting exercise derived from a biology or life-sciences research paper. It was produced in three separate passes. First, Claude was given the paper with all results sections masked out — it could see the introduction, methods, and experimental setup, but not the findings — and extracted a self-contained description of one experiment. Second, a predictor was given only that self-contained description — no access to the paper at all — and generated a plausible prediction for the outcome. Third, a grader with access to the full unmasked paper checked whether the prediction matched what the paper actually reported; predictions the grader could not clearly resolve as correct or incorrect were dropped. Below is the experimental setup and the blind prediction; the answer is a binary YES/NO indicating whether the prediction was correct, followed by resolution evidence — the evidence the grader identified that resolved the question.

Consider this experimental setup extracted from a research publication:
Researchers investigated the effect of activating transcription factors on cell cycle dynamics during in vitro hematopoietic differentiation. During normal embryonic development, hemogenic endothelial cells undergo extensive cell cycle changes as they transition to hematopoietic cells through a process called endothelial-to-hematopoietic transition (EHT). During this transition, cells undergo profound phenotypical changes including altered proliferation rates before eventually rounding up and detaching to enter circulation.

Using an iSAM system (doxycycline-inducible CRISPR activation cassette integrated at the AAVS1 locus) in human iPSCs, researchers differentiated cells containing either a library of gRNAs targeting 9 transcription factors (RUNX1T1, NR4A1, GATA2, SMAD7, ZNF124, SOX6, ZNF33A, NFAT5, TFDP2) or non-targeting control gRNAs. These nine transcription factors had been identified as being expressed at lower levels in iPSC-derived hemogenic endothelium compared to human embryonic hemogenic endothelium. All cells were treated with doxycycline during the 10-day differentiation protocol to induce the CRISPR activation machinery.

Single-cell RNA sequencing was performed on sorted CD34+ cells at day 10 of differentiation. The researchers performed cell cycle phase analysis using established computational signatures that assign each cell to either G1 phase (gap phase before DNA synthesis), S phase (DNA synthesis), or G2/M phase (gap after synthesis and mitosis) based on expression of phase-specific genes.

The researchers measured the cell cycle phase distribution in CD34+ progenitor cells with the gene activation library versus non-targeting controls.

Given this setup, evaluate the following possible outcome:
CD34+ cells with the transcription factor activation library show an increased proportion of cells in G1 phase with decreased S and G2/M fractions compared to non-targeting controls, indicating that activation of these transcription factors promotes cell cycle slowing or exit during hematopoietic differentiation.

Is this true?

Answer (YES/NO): NO